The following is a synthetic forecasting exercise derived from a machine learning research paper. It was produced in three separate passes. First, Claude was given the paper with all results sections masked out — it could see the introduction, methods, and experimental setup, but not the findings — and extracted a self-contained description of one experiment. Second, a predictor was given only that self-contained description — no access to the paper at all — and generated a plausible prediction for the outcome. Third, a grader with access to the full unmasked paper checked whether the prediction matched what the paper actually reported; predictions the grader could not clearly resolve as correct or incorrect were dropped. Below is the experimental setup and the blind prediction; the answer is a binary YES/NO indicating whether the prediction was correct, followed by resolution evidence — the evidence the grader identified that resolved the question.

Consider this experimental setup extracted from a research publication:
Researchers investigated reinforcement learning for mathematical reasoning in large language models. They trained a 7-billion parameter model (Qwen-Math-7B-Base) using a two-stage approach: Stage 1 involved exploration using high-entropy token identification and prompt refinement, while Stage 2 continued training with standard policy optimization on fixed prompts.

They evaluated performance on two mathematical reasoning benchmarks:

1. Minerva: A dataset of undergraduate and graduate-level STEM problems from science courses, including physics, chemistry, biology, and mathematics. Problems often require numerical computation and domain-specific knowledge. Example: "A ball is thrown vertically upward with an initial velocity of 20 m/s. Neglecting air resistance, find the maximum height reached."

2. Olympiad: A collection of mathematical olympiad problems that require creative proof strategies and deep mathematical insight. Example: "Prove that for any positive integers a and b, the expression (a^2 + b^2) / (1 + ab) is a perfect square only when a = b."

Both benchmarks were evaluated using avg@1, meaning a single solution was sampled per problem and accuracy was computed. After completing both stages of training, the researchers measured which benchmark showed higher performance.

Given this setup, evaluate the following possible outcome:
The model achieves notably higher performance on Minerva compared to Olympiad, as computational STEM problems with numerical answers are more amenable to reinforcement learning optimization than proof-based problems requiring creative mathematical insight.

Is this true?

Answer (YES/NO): NO